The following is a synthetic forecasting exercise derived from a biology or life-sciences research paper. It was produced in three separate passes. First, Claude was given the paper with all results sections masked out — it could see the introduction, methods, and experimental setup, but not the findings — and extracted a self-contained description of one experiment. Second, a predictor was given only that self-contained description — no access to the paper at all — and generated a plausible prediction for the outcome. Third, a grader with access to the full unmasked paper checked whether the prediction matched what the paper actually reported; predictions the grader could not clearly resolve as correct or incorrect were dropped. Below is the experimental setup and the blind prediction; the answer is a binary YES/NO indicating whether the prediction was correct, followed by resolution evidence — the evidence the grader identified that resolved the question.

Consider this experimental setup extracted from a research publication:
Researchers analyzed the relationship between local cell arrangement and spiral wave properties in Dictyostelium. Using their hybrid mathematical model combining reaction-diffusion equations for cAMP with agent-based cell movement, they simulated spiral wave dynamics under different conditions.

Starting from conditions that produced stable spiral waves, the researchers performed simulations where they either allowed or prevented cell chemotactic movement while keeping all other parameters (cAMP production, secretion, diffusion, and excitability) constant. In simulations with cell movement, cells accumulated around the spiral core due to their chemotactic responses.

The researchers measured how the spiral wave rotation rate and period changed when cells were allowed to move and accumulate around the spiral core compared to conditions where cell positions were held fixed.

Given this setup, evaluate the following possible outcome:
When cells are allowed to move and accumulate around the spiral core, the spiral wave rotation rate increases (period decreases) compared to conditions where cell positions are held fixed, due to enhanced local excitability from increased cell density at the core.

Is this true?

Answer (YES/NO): NO